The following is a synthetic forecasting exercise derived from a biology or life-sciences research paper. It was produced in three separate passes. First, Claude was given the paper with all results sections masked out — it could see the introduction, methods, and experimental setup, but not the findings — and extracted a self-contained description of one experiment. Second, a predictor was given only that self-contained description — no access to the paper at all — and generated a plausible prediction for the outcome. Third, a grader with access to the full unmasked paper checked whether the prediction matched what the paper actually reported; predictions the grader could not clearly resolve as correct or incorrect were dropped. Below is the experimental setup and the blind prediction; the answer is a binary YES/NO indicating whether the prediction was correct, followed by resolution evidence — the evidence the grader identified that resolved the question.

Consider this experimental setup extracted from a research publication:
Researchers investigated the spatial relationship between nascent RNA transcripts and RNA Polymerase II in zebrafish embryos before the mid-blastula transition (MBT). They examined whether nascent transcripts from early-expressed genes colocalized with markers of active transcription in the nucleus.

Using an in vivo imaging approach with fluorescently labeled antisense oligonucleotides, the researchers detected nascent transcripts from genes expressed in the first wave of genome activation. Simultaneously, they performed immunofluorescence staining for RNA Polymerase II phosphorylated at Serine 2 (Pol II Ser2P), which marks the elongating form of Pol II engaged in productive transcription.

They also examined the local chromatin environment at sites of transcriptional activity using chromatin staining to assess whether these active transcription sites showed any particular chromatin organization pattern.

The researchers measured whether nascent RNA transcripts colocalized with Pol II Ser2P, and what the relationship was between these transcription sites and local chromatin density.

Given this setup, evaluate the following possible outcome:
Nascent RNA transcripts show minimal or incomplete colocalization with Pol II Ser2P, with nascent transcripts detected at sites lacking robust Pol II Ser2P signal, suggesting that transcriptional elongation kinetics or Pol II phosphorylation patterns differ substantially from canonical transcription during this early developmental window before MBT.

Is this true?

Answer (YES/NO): NO